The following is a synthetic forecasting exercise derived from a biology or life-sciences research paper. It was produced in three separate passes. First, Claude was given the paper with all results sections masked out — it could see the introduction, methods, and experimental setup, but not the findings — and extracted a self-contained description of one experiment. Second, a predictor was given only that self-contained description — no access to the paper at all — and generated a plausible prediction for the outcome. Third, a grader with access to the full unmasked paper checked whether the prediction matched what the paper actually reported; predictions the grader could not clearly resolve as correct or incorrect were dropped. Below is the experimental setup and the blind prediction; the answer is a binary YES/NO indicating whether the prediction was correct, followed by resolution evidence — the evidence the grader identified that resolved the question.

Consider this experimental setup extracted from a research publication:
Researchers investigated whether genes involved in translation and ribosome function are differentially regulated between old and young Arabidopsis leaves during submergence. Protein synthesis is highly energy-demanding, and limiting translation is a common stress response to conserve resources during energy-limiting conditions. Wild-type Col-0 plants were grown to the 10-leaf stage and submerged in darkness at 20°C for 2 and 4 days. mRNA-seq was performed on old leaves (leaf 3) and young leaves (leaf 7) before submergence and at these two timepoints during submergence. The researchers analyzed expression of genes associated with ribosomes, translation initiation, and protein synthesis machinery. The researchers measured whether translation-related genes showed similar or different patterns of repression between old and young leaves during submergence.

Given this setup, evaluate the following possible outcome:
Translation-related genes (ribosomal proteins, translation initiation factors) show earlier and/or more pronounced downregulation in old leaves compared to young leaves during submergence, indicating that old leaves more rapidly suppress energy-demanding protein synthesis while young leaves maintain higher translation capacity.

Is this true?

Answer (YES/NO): NO